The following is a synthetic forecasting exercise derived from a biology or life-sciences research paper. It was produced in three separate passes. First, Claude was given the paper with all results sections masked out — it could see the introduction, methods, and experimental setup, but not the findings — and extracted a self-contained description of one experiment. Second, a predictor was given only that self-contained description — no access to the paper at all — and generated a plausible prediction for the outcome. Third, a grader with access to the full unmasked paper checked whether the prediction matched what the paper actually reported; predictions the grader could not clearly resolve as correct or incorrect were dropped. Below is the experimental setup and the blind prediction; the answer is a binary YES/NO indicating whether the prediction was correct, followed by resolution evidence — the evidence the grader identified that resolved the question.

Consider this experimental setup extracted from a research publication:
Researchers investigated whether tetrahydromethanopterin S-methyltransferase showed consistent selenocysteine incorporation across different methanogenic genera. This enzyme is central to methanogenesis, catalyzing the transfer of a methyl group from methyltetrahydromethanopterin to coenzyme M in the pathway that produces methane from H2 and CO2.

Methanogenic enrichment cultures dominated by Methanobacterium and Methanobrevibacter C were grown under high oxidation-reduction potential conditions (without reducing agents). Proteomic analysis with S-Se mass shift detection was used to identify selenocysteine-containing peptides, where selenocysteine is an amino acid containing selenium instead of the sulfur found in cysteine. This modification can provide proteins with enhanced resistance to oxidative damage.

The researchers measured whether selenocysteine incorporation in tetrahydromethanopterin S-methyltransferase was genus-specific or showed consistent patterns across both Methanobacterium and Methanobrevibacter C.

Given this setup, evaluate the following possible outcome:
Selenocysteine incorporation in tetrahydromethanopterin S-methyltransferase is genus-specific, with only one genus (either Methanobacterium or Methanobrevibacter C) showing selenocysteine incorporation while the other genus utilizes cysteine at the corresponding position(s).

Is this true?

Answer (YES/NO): NO